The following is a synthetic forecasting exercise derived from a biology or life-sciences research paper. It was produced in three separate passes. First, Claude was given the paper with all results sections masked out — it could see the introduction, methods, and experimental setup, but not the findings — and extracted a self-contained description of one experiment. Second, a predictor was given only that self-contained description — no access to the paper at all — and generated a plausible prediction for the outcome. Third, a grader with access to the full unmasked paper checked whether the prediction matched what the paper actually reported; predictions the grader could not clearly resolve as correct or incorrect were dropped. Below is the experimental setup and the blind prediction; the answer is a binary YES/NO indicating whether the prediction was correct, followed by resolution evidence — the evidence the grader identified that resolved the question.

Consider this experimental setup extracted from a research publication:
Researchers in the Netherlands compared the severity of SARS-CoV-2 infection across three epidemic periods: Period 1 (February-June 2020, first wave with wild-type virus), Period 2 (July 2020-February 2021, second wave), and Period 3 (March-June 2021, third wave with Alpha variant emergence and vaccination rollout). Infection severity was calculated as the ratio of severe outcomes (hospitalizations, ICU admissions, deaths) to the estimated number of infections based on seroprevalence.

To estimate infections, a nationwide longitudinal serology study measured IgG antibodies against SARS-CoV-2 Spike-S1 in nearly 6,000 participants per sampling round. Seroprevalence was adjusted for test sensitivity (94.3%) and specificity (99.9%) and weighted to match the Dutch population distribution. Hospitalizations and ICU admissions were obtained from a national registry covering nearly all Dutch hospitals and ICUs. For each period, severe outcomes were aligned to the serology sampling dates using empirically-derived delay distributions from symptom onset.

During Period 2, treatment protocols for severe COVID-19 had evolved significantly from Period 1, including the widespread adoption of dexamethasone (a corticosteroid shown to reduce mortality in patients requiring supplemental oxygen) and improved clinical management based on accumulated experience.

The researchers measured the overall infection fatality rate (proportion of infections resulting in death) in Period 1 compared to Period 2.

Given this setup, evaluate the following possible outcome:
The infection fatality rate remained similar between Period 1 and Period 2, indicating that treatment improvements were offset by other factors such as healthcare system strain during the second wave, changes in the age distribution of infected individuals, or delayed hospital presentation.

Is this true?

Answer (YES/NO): NO